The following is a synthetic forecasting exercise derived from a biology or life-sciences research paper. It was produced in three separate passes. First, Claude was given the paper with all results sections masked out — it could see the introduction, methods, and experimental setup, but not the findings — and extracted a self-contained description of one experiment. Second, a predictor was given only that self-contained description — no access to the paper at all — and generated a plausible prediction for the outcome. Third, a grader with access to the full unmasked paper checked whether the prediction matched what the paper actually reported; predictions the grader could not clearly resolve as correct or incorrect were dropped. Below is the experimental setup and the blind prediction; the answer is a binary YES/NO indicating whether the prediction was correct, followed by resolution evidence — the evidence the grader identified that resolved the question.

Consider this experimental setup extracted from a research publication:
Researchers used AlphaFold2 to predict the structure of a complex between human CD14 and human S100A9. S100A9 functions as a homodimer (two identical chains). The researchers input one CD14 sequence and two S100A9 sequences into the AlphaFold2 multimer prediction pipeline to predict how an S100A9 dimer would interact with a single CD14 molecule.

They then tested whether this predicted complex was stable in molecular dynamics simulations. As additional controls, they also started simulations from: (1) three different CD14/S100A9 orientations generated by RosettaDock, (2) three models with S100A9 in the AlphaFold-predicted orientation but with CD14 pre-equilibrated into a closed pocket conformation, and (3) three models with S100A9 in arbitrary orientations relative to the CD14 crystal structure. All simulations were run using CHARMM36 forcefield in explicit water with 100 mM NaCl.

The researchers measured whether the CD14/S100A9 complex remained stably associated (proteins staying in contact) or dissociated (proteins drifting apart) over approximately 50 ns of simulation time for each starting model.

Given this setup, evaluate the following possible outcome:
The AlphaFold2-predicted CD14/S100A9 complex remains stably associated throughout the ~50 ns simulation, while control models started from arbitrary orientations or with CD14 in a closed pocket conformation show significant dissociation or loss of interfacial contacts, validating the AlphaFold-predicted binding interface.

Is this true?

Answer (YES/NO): YES